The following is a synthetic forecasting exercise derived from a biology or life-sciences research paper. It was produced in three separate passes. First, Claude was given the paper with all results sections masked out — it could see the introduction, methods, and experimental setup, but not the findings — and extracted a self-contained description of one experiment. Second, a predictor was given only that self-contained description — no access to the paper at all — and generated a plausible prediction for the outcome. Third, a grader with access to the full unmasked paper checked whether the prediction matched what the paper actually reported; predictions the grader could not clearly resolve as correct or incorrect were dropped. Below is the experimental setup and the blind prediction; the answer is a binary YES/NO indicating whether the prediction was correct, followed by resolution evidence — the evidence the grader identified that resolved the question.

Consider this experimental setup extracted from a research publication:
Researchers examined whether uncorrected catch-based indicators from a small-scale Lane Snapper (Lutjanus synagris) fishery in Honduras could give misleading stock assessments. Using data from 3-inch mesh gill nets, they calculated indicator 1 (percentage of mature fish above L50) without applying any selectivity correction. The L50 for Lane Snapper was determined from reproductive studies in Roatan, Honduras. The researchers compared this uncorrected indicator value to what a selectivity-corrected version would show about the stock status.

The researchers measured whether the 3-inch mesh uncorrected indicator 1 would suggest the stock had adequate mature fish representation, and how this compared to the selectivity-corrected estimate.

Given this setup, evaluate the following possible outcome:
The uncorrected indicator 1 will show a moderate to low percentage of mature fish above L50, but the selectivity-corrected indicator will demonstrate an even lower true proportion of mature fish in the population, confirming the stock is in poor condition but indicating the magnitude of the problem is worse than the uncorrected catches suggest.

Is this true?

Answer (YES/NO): NO